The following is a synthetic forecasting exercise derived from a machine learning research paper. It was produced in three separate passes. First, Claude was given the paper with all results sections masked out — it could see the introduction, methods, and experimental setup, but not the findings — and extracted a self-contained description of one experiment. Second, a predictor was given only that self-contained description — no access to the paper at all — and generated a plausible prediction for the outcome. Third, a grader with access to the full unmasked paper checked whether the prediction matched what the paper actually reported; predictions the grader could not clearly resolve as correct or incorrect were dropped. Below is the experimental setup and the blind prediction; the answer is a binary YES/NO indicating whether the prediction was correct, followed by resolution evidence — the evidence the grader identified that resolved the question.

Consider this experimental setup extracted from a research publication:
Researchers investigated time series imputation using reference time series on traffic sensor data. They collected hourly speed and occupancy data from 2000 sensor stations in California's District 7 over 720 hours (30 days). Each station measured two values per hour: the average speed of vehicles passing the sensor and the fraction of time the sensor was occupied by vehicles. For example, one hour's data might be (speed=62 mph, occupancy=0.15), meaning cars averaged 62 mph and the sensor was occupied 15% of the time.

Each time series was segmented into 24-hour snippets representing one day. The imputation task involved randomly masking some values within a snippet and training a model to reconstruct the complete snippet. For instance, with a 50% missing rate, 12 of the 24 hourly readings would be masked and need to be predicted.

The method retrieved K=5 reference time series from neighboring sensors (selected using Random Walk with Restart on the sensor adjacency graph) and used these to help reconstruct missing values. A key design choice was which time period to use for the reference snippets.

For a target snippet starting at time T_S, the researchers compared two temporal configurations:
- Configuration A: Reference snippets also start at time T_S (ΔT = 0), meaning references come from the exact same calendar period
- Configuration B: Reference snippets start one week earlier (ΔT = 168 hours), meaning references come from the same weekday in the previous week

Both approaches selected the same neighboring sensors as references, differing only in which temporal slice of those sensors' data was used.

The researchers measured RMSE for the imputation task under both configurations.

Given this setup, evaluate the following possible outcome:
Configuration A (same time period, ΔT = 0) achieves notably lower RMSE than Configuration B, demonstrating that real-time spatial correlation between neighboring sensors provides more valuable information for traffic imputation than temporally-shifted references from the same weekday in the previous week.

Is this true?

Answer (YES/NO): YES